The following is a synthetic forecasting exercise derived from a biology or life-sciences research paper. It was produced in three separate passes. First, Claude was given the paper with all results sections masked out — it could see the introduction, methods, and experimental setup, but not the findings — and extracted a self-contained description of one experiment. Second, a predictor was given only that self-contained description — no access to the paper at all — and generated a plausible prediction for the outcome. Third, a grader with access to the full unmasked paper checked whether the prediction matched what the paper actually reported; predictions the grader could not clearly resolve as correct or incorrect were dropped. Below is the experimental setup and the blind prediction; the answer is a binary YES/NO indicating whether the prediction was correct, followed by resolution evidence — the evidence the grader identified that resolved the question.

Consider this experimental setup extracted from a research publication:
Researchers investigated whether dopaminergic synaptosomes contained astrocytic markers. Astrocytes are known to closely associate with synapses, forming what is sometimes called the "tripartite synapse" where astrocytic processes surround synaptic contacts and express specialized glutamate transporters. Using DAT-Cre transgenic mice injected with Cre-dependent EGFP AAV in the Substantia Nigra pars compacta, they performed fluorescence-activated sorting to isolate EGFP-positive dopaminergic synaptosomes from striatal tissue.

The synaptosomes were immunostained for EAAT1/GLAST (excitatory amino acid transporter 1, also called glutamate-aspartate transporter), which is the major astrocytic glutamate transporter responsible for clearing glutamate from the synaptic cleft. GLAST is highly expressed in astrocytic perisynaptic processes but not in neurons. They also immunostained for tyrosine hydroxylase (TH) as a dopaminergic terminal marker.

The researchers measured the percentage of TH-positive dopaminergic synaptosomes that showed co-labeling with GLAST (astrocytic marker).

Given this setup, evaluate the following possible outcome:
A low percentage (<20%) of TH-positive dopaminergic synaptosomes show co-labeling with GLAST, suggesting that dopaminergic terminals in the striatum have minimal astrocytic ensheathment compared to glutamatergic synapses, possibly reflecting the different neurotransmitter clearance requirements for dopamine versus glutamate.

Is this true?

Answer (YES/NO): YES